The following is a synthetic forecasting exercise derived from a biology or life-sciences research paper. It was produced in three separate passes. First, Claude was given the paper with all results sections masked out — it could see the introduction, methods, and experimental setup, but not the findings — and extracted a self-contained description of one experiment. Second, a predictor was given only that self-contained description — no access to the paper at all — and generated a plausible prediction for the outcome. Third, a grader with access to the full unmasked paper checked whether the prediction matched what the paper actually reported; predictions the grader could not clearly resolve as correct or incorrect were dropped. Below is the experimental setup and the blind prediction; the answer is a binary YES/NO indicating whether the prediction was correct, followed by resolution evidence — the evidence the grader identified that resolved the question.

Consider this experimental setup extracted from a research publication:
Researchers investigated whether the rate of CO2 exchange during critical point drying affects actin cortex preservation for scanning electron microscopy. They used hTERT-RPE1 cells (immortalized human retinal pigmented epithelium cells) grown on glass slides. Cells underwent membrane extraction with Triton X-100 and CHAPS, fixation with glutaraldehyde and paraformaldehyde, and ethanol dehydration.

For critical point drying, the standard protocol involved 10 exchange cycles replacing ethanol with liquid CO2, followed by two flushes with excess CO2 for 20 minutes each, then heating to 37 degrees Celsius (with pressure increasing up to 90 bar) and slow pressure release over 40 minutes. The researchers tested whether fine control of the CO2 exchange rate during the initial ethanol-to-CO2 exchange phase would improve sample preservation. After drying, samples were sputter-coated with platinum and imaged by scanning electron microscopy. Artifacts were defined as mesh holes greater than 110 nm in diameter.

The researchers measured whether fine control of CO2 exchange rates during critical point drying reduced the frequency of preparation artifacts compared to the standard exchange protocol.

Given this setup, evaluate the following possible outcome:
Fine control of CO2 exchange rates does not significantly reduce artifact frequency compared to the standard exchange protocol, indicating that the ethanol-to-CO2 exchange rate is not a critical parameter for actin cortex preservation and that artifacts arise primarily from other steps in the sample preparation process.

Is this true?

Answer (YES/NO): YES